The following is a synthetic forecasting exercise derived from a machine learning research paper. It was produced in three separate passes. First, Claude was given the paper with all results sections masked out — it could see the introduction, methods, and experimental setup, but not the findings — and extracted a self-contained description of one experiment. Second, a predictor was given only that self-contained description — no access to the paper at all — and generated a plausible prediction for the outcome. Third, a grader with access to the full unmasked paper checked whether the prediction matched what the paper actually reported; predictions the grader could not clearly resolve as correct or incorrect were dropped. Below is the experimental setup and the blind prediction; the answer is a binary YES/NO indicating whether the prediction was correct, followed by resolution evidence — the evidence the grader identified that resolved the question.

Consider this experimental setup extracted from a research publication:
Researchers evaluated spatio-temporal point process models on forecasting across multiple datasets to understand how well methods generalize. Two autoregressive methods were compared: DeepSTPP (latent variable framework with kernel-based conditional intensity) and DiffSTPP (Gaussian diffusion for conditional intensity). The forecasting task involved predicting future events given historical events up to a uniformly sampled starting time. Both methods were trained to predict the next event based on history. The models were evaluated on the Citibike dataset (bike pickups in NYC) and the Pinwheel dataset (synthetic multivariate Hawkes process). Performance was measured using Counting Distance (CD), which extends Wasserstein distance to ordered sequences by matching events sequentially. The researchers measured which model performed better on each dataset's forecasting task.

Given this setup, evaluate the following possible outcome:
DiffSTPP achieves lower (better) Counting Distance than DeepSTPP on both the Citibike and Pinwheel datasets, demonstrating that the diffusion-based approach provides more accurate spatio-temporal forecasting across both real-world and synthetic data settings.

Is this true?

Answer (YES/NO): NO